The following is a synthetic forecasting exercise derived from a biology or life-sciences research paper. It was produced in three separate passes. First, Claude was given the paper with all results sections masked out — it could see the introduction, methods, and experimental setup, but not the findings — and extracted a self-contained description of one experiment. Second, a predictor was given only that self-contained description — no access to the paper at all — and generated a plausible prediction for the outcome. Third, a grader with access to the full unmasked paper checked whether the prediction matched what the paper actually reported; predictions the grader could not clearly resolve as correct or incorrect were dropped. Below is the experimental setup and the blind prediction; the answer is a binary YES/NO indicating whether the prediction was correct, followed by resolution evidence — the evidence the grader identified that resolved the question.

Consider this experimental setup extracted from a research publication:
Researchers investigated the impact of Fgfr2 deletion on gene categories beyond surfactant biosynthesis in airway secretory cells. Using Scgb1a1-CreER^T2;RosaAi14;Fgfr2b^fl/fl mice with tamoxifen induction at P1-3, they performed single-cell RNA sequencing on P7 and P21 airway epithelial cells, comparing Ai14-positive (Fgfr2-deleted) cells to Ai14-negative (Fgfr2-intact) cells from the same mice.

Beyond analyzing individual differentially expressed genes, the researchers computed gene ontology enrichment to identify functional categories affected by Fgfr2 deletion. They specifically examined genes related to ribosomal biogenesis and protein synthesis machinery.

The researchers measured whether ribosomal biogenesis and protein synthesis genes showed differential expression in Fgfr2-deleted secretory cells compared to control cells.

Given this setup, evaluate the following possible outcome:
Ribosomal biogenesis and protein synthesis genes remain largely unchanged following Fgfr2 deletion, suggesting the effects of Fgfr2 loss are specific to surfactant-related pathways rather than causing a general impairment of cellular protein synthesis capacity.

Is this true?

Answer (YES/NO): NO